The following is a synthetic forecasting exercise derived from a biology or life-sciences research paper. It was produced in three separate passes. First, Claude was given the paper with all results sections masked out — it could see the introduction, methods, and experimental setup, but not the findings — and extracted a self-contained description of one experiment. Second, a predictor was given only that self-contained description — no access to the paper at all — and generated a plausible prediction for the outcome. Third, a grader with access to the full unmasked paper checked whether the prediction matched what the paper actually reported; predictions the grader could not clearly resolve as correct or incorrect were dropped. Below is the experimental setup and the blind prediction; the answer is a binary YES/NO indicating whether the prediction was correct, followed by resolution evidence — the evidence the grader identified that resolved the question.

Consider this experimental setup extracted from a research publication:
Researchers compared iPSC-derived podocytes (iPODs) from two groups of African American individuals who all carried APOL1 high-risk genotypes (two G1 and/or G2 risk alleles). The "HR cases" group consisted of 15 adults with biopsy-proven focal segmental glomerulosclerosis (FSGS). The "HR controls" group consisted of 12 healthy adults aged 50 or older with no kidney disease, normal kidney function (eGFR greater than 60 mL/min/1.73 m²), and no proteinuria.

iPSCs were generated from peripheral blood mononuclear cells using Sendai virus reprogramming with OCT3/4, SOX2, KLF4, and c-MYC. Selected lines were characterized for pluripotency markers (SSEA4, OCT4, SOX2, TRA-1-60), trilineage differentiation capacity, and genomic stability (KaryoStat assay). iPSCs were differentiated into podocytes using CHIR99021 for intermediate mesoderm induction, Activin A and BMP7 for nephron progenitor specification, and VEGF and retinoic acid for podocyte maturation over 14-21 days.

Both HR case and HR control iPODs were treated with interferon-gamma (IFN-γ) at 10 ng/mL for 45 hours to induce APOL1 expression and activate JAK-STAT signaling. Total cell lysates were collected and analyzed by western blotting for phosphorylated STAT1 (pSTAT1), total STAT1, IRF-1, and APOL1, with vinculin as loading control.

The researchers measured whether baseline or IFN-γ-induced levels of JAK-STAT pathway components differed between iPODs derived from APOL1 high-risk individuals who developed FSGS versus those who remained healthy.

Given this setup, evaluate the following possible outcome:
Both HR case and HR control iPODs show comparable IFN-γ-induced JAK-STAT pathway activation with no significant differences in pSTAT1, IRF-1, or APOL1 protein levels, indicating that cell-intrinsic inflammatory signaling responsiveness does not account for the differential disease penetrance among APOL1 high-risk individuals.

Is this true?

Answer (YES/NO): NO